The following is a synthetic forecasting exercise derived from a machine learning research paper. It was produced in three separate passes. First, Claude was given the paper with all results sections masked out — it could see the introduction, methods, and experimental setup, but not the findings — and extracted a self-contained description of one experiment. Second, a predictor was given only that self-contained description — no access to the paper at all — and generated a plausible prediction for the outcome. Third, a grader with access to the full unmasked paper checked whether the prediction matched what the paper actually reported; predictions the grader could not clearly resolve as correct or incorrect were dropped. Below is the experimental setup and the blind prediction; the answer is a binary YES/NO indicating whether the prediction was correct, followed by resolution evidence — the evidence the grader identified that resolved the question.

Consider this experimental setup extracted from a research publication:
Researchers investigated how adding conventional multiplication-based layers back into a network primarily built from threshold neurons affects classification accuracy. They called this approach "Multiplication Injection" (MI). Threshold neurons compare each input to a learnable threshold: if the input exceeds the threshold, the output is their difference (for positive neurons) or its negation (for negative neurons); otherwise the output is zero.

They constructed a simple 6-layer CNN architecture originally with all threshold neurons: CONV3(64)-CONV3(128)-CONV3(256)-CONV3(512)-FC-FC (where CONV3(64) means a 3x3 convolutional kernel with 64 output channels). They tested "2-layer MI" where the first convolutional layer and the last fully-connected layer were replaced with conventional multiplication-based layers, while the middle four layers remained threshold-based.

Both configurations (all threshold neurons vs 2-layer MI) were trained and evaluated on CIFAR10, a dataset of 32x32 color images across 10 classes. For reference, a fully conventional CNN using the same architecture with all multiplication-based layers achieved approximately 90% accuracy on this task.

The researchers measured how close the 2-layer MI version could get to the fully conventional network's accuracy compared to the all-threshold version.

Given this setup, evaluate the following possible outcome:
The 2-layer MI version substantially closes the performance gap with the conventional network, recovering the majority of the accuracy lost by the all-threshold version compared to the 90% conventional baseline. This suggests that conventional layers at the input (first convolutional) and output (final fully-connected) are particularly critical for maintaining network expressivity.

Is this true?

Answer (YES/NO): YES